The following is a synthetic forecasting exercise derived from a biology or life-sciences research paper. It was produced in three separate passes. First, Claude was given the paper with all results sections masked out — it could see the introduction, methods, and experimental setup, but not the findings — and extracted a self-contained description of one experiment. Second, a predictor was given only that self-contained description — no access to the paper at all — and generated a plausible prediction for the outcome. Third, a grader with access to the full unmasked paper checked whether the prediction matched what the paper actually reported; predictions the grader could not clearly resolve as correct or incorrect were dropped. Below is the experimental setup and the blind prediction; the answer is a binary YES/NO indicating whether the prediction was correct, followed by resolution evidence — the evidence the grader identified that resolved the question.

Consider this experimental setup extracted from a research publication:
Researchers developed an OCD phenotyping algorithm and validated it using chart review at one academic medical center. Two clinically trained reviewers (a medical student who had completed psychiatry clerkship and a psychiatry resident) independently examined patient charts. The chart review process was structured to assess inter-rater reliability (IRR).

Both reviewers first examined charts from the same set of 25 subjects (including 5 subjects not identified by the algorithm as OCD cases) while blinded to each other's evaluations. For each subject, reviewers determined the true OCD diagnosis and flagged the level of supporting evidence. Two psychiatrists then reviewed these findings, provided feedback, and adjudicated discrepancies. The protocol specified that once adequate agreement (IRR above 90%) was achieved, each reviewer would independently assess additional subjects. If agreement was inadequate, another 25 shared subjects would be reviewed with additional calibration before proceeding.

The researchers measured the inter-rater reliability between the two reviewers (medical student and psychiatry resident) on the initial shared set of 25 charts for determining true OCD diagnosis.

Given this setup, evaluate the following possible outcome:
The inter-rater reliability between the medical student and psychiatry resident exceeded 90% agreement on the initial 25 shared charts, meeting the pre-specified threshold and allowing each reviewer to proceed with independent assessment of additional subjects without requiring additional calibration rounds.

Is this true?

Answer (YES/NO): NO